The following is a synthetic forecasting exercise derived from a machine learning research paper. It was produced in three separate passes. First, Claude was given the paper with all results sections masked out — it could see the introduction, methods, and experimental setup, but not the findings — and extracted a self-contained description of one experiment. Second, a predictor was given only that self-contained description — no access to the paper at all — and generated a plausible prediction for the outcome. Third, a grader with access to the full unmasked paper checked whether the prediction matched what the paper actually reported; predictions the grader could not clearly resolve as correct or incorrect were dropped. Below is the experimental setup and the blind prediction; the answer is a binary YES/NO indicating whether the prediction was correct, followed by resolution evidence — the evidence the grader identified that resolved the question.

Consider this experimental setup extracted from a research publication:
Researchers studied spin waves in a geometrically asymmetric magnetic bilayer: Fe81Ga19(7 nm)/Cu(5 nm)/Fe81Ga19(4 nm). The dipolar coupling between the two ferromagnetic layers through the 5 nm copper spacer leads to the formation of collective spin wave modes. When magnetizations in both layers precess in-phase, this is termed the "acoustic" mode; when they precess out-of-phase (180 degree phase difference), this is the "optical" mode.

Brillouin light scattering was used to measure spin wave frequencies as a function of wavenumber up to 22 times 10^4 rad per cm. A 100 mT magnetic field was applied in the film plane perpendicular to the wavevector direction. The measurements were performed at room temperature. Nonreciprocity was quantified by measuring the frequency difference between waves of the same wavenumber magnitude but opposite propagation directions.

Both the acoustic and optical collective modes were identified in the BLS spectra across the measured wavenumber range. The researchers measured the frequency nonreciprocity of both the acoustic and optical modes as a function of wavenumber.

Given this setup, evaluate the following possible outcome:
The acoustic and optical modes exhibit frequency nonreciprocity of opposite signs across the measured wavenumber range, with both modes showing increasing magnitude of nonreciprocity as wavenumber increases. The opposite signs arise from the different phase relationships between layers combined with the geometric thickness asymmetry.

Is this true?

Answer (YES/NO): YES